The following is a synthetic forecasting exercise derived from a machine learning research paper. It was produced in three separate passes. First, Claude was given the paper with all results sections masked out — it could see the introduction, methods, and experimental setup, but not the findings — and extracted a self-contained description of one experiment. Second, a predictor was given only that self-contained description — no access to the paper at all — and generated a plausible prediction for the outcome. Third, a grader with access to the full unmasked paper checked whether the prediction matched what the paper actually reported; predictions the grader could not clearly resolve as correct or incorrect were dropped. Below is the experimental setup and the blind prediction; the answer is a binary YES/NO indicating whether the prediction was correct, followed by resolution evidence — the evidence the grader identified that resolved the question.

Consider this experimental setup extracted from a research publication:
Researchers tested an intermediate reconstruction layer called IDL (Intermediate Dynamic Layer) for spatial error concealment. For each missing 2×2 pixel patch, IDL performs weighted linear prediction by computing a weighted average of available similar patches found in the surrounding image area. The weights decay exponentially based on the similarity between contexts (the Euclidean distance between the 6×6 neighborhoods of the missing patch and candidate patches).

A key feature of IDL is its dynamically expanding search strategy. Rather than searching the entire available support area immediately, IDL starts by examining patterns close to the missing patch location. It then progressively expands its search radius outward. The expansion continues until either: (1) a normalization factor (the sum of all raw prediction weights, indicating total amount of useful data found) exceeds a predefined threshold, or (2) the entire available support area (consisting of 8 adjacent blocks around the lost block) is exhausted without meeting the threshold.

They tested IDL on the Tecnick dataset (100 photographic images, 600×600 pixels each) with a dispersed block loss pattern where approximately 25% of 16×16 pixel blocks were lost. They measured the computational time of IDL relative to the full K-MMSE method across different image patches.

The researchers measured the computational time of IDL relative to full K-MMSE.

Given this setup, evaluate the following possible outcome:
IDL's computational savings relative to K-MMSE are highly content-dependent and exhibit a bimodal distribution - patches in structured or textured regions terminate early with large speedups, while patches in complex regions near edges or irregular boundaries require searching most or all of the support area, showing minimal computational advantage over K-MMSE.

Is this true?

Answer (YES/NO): NO